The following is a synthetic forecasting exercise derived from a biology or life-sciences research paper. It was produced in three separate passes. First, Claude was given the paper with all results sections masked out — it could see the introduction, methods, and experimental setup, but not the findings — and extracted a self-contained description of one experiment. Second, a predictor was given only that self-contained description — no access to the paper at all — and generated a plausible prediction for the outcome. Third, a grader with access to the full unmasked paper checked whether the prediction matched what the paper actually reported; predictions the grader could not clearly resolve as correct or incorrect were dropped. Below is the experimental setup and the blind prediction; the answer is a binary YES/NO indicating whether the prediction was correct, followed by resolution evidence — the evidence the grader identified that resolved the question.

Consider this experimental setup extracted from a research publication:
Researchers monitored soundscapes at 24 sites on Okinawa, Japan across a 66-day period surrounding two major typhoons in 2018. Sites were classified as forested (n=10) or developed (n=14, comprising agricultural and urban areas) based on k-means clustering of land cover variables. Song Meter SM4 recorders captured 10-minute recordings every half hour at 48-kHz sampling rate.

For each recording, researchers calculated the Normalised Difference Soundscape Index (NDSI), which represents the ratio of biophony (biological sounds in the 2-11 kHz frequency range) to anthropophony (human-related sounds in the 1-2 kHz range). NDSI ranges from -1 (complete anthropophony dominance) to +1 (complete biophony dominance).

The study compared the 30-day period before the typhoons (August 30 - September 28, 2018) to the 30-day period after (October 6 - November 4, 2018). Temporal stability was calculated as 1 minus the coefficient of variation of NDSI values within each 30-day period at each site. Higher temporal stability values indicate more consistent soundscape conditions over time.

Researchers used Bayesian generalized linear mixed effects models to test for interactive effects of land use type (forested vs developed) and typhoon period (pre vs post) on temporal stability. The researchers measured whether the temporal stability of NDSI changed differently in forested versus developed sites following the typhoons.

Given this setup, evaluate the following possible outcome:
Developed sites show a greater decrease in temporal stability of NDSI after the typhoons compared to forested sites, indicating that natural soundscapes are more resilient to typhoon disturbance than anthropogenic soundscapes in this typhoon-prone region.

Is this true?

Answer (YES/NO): NO